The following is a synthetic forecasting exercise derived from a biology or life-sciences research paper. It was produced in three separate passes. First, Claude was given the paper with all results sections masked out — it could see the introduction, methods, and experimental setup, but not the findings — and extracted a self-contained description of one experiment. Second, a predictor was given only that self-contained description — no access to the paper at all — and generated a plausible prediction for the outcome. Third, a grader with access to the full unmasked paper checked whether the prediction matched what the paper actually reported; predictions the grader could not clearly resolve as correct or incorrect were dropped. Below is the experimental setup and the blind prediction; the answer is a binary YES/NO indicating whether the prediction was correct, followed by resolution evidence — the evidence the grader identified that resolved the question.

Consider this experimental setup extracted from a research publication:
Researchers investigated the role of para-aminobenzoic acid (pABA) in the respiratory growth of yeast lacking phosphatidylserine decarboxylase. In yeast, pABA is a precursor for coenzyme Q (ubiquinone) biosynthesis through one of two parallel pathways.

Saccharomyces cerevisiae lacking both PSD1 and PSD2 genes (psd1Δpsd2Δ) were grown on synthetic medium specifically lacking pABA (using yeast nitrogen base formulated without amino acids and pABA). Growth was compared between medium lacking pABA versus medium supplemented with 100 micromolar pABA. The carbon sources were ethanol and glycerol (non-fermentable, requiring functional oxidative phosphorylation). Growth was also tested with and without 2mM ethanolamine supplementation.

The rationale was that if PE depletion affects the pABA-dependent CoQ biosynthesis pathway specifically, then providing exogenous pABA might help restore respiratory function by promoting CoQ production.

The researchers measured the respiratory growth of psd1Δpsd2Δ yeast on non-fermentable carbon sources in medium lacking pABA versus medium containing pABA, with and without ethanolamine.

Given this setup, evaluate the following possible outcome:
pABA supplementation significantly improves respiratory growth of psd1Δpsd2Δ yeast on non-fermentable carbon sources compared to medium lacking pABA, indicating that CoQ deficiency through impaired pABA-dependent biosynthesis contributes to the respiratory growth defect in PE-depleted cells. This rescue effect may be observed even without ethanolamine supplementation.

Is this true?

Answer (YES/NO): NO